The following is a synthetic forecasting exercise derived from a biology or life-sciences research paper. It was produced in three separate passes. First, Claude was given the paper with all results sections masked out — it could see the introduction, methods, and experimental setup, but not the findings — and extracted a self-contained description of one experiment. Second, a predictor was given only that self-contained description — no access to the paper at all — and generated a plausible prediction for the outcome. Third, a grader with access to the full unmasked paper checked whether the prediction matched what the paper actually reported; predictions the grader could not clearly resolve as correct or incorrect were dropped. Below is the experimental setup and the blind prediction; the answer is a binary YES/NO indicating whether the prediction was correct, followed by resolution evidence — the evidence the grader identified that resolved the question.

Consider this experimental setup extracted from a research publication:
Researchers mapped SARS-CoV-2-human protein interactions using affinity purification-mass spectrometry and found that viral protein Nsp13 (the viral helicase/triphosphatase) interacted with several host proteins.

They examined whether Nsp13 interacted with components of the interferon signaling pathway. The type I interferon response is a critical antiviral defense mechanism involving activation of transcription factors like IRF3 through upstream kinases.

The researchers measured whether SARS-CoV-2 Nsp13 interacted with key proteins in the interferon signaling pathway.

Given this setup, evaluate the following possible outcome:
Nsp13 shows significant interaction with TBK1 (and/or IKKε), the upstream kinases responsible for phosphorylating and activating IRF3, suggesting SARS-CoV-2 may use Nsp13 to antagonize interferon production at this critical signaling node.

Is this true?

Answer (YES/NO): YES